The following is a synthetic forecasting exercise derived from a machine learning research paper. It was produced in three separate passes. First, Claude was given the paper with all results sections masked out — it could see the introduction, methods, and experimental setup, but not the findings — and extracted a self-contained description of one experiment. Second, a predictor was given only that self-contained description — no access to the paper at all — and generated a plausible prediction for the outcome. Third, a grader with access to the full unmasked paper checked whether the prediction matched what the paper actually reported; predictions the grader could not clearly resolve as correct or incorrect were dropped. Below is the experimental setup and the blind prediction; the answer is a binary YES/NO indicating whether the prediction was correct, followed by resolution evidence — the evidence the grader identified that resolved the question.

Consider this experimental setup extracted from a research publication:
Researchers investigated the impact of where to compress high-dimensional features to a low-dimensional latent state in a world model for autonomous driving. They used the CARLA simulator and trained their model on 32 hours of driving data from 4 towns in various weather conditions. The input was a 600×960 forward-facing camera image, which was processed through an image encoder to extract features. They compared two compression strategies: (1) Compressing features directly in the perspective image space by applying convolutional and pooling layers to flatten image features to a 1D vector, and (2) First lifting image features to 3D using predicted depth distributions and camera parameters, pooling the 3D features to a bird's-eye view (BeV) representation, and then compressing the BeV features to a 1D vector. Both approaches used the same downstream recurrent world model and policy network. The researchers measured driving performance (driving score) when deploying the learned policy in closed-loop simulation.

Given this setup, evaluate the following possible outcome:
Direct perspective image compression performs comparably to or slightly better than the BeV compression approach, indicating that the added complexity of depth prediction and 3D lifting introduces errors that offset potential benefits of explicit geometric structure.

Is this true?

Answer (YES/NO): NO